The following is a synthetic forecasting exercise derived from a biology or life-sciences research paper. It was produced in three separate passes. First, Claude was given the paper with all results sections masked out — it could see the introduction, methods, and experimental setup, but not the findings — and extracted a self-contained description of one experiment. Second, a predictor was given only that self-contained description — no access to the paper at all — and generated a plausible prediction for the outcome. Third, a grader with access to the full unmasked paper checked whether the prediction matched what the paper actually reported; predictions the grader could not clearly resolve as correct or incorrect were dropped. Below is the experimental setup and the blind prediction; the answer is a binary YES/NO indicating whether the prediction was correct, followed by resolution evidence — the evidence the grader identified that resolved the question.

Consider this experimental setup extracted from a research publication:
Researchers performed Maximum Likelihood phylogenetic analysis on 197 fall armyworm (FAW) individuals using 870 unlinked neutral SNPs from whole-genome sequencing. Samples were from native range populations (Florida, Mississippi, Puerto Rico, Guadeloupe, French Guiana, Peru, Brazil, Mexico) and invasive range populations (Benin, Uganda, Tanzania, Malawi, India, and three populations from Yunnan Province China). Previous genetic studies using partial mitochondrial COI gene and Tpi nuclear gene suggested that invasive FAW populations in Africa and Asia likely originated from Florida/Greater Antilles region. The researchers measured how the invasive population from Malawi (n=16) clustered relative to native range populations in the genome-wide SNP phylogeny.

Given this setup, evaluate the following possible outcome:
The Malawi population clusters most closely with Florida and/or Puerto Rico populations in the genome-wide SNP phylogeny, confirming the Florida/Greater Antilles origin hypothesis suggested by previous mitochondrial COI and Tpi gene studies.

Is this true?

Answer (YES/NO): NO